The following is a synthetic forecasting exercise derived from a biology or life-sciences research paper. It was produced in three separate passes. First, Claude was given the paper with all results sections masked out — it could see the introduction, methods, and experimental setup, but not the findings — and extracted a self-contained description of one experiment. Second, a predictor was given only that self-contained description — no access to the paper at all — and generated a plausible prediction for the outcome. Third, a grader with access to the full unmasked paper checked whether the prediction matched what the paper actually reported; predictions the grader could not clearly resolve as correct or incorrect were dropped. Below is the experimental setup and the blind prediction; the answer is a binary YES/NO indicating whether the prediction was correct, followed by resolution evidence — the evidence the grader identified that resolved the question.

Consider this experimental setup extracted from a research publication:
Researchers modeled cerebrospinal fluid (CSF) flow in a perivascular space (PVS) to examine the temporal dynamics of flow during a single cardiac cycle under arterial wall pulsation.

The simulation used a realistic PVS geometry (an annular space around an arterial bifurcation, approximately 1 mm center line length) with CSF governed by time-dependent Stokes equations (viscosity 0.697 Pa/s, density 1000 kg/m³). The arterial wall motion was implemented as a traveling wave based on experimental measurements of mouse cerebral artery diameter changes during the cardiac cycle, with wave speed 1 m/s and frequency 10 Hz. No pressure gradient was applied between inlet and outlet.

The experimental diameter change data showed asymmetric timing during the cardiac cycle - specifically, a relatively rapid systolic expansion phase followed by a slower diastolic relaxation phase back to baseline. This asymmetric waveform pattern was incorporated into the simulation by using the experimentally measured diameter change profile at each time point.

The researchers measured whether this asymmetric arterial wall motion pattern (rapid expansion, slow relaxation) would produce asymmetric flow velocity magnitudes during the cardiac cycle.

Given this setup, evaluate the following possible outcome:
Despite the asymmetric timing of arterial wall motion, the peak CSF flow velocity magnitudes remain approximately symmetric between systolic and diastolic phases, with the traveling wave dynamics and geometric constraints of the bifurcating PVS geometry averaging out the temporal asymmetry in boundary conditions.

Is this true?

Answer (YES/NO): NO